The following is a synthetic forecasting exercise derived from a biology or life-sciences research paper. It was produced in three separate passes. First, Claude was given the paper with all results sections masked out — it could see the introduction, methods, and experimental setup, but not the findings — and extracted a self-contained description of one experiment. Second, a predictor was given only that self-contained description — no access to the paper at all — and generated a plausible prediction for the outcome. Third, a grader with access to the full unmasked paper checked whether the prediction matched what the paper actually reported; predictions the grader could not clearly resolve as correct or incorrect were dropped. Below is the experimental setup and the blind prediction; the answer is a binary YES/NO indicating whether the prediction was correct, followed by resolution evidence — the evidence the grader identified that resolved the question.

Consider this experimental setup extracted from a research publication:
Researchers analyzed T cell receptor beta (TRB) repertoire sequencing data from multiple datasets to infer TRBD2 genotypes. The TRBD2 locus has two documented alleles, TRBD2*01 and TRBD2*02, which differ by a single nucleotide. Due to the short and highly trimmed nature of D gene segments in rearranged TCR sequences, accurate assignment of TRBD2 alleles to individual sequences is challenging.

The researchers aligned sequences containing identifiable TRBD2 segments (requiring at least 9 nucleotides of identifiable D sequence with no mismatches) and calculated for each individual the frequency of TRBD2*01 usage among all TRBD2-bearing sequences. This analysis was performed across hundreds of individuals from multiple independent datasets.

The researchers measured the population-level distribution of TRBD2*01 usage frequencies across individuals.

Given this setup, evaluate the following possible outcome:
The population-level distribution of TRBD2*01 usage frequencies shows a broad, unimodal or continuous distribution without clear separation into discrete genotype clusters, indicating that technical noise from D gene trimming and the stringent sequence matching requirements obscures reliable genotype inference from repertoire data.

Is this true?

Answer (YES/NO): NO